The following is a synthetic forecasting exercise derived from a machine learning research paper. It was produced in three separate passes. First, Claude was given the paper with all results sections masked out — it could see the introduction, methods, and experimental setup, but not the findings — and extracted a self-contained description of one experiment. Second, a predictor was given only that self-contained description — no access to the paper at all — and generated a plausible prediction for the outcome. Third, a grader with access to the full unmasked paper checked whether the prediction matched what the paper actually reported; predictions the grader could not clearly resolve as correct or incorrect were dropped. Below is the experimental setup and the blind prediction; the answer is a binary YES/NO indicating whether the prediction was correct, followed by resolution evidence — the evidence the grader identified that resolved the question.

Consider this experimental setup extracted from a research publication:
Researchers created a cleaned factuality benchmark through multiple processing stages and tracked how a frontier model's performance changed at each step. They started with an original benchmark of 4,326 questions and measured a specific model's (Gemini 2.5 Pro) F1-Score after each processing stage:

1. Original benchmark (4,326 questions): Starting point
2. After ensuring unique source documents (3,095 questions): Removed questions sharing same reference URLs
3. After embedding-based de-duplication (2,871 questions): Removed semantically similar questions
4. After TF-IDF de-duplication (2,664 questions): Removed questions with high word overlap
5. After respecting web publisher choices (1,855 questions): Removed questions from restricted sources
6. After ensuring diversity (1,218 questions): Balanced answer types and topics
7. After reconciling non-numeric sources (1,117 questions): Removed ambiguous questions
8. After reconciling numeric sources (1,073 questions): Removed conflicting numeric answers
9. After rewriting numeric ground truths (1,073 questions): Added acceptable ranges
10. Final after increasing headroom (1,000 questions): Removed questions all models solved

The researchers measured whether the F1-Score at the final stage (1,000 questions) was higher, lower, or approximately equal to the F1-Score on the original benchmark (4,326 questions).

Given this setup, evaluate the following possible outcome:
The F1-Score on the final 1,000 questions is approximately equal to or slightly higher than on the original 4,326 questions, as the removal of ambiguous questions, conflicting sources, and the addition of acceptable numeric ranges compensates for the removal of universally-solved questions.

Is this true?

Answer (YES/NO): YES